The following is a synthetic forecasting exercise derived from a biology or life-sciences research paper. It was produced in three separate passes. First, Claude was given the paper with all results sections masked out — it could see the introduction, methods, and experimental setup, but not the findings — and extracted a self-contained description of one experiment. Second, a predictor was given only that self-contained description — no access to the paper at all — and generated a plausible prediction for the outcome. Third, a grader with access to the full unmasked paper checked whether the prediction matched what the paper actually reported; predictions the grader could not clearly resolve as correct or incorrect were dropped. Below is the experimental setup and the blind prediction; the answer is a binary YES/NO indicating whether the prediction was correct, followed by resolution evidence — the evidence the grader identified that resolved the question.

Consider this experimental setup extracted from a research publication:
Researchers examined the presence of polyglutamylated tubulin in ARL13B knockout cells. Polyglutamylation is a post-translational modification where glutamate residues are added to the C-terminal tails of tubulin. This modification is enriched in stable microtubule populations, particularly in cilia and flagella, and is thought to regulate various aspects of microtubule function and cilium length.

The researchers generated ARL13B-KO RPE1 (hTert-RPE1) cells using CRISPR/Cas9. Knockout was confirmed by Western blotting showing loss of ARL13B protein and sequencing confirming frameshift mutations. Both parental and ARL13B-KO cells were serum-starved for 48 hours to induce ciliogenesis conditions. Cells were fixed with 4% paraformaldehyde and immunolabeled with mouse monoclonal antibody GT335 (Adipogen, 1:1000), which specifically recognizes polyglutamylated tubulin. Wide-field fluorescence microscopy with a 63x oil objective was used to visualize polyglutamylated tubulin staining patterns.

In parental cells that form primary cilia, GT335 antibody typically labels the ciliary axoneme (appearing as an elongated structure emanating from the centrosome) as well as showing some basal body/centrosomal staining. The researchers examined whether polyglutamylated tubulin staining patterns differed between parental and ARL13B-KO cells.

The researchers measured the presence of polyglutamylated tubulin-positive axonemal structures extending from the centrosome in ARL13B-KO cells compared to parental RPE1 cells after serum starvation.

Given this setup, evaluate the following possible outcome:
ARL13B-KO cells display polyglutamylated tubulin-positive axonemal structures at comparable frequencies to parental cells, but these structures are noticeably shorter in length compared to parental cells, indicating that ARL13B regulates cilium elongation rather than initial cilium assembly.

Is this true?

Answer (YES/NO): NO